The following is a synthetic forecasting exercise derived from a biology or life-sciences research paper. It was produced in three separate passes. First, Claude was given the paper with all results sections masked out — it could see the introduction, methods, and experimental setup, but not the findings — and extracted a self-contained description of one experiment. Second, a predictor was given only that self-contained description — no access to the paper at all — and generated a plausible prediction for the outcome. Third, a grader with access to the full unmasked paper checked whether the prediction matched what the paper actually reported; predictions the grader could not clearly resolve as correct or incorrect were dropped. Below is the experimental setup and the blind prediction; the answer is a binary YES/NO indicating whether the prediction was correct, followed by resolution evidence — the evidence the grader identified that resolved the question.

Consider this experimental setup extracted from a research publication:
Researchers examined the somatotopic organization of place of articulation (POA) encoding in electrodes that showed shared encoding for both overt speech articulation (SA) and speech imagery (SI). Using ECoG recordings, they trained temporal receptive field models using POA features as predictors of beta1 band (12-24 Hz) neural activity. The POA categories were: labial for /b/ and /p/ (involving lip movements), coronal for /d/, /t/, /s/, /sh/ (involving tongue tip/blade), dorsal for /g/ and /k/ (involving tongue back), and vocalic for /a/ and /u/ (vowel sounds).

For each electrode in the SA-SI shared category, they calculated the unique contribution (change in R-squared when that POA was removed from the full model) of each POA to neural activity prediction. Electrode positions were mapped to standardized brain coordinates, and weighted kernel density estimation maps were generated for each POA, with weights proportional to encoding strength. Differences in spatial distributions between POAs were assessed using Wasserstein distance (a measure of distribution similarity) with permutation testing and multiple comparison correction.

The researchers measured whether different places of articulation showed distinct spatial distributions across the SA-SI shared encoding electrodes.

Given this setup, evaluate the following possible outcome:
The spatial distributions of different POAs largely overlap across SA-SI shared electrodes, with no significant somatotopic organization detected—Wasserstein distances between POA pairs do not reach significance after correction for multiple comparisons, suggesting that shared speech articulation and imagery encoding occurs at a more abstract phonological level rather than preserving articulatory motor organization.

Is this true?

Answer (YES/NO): NO